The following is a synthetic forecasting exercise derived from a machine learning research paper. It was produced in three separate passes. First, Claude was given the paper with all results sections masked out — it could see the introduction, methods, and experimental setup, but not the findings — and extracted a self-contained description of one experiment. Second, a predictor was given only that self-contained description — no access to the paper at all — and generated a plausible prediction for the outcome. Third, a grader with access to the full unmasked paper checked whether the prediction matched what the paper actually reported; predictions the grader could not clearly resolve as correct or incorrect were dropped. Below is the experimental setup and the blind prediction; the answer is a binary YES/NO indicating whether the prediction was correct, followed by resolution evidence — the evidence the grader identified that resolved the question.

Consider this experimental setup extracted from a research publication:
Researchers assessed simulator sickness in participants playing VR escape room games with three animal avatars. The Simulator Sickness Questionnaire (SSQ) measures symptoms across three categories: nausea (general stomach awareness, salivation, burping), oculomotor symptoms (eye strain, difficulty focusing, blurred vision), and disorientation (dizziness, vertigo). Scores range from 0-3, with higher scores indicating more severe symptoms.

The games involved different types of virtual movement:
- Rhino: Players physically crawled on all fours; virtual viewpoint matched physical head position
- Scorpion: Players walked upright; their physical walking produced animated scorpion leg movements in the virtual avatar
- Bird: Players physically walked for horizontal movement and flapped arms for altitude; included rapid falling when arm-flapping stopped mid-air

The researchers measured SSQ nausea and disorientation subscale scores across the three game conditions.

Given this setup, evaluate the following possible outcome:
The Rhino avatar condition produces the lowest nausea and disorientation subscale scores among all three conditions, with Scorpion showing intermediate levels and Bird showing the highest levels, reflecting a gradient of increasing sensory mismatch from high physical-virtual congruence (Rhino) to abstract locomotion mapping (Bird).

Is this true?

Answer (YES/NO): NO